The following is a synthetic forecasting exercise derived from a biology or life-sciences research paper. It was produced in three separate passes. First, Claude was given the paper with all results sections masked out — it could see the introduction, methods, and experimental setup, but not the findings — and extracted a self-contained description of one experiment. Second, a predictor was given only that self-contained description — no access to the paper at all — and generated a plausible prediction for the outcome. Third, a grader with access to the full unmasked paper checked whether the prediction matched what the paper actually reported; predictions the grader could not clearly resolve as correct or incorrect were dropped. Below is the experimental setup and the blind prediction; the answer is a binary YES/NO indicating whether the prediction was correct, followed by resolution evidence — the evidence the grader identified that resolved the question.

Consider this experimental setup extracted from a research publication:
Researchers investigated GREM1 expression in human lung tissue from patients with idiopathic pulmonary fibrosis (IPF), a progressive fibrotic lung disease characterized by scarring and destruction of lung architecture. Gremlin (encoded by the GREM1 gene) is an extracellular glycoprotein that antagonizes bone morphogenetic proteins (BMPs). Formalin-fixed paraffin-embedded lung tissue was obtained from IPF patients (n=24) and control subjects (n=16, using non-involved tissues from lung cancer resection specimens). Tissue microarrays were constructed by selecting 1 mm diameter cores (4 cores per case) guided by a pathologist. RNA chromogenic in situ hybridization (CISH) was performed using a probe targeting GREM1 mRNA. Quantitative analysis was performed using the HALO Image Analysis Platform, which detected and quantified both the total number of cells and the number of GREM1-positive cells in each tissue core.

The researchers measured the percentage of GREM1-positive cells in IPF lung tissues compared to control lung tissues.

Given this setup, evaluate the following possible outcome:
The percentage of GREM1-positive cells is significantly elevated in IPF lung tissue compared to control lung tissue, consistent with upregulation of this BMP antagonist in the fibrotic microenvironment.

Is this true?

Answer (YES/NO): YES